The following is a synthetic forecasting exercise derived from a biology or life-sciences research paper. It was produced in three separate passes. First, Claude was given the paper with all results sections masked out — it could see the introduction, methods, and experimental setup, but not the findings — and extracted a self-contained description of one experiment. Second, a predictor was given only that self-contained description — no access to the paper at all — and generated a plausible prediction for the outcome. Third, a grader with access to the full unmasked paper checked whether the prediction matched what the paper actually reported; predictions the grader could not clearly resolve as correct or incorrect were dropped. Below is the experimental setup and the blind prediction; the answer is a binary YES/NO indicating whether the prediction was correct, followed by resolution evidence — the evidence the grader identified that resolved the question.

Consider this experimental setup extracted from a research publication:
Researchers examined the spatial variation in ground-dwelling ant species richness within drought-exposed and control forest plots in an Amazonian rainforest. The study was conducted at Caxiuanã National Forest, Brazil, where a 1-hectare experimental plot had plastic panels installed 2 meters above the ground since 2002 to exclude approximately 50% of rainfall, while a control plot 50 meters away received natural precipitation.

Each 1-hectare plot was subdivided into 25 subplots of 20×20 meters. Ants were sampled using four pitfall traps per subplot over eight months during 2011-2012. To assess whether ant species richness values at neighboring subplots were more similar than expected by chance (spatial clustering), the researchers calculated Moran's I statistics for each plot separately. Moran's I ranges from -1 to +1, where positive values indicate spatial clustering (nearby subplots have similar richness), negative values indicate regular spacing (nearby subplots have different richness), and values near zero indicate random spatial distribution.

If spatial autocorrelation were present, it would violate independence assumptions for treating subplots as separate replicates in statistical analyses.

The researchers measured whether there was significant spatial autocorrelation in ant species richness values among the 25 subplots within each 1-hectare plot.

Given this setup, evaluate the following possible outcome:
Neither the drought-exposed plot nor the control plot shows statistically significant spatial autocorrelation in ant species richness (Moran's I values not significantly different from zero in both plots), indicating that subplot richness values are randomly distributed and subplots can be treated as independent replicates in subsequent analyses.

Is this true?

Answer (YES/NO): YES